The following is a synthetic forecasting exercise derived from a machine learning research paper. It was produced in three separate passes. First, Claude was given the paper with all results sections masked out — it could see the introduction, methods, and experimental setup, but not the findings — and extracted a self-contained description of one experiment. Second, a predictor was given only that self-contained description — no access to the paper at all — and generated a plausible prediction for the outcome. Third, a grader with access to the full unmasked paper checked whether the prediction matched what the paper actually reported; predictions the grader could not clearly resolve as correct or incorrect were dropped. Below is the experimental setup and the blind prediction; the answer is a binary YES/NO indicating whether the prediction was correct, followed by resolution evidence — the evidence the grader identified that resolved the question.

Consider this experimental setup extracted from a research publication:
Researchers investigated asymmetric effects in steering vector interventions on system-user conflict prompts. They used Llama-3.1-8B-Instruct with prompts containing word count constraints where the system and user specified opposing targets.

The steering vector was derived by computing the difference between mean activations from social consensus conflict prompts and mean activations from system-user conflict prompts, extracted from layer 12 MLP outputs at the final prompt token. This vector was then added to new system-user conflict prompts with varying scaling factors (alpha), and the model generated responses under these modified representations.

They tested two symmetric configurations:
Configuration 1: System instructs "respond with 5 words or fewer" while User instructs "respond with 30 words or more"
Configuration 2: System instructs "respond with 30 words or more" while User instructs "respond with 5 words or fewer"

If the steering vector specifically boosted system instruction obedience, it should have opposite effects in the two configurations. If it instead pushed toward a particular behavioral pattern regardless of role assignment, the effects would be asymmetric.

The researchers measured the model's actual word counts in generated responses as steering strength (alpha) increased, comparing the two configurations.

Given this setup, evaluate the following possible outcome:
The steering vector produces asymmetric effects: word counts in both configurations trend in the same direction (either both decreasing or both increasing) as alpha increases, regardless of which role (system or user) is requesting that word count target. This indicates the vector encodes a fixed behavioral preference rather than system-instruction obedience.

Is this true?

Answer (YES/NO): YES